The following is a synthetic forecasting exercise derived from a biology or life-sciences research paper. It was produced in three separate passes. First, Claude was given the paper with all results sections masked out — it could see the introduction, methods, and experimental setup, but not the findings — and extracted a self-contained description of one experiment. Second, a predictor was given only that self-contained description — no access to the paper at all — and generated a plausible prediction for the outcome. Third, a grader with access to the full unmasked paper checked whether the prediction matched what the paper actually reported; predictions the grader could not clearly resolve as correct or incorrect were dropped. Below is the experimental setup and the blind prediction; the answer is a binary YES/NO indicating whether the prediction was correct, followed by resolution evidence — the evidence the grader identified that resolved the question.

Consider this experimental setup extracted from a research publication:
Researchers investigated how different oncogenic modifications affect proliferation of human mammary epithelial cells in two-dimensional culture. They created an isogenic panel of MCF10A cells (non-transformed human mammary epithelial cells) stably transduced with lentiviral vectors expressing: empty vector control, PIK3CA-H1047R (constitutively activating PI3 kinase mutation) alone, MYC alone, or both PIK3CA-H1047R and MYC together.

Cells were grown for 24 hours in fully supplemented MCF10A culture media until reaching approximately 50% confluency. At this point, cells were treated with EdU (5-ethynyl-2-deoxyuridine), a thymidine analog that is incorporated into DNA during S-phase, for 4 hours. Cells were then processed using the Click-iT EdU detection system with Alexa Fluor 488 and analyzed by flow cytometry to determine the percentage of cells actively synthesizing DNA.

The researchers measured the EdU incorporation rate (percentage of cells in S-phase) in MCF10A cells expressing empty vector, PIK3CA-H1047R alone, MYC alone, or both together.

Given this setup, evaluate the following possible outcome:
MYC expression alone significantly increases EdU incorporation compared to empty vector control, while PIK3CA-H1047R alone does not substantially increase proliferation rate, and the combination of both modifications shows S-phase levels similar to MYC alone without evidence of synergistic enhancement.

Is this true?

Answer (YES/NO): NO